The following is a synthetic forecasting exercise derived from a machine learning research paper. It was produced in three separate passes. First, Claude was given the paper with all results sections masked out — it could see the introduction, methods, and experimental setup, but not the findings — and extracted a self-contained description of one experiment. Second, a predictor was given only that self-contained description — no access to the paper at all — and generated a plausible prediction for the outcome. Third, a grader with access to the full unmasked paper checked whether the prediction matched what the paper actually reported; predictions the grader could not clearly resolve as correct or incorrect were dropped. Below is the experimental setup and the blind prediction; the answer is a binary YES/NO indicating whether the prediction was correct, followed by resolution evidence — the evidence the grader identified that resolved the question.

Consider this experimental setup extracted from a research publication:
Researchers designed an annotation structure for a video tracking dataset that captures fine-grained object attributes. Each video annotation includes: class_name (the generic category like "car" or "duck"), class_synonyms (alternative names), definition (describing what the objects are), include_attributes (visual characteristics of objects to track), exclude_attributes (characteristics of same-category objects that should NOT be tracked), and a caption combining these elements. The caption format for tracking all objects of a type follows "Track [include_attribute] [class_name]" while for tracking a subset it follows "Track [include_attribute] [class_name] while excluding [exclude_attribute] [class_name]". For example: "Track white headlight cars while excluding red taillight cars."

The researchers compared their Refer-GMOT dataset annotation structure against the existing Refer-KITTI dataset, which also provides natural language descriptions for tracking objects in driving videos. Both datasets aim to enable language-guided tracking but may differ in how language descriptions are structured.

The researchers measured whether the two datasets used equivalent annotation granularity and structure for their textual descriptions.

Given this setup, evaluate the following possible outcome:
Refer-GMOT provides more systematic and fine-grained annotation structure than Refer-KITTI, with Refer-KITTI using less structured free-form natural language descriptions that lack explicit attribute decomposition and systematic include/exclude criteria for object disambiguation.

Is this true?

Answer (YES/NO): YES